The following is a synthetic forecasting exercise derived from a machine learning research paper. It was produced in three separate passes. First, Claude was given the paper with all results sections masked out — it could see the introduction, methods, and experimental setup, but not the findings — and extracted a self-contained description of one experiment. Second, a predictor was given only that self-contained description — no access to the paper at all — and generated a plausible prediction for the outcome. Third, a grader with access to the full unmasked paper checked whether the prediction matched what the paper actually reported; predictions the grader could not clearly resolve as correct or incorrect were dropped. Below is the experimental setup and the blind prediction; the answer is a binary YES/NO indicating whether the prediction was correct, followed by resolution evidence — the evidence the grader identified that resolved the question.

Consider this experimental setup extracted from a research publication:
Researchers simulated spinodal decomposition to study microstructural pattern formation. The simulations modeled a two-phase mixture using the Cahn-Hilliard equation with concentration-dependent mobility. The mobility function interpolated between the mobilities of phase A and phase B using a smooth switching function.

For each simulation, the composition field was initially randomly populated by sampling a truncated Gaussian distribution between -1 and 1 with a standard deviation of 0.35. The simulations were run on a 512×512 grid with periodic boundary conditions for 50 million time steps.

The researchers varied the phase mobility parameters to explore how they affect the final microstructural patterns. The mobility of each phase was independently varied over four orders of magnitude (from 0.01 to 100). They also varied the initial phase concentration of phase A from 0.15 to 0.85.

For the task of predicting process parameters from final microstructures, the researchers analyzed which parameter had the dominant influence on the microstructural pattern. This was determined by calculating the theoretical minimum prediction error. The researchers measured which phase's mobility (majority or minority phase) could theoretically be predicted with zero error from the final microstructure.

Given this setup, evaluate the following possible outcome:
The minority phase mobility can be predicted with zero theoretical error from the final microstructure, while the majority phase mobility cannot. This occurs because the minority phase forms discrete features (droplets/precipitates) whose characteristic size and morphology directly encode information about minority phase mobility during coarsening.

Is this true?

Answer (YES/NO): NO